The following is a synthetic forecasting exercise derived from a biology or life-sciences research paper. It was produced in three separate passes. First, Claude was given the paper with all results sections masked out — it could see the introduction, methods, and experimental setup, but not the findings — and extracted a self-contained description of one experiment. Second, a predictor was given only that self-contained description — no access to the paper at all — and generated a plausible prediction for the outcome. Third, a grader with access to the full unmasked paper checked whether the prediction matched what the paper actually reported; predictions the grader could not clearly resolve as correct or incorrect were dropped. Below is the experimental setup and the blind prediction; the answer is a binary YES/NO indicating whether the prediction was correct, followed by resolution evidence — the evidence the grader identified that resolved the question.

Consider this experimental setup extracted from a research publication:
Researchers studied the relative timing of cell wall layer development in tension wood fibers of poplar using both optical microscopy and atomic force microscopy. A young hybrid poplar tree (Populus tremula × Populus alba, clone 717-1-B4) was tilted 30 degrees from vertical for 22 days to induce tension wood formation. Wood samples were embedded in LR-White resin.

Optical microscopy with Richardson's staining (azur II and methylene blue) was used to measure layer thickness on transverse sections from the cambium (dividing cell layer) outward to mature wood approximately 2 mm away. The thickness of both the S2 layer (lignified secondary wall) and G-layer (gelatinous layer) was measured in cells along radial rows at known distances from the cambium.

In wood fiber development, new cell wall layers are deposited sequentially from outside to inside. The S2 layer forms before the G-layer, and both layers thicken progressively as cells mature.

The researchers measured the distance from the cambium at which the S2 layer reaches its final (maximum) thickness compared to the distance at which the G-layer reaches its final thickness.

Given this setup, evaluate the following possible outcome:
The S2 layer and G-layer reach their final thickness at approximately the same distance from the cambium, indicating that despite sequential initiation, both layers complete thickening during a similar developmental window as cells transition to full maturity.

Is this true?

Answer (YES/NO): NO